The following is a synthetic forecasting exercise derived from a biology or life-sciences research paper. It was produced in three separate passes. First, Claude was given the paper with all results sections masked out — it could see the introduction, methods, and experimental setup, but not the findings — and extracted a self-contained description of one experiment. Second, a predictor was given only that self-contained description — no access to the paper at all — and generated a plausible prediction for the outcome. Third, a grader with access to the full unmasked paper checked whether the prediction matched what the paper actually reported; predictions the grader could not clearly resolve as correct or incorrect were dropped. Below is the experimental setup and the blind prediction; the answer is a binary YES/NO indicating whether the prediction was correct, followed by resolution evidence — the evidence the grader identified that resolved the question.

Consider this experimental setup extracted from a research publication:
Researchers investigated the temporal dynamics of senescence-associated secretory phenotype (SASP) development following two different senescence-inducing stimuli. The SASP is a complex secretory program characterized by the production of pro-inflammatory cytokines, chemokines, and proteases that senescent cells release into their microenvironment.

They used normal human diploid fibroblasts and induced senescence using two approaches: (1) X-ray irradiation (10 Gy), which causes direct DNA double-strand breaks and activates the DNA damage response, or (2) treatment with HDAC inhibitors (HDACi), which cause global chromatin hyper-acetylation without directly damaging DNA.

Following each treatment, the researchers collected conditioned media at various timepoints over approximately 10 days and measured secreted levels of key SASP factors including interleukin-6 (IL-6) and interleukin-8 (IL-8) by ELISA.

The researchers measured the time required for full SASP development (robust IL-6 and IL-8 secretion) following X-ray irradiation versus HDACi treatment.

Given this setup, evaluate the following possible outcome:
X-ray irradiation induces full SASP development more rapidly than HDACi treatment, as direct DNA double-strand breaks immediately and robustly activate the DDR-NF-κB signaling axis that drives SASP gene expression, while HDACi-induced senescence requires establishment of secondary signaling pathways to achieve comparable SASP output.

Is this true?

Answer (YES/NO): NO